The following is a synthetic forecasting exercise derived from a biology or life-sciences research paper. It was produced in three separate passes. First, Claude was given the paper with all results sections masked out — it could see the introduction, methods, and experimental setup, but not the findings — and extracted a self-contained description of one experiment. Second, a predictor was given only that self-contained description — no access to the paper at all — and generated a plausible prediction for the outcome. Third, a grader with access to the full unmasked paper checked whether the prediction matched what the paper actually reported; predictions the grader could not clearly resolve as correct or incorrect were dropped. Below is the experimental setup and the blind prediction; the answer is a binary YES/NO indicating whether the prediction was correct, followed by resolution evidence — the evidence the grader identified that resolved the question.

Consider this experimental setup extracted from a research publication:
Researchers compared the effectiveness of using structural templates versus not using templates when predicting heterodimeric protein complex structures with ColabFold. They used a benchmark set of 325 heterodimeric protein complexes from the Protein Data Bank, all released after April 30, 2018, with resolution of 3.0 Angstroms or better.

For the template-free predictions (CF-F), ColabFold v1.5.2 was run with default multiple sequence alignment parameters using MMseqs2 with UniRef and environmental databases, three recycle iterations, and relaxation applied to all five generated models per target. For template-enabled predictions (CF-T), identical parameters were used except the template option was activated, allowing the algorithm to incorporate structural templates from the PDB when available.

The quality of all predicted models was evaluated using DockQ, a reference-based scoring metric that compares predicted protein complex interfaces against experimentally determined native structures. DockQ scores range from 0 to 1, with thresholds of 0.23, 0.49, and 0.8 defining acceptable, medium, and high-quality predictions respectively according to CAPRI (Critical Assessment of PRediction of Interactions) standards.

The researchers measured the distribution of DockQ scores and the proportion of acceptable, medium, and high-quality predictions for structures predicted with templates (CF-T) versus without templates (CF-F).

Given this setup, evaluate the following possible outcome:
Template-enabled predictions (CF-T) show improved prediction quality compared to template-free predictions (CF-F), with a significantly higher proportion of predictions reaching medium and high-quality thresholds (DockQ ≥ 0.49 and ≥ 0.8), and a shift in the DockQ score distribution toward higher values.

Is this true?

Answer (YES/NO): YES